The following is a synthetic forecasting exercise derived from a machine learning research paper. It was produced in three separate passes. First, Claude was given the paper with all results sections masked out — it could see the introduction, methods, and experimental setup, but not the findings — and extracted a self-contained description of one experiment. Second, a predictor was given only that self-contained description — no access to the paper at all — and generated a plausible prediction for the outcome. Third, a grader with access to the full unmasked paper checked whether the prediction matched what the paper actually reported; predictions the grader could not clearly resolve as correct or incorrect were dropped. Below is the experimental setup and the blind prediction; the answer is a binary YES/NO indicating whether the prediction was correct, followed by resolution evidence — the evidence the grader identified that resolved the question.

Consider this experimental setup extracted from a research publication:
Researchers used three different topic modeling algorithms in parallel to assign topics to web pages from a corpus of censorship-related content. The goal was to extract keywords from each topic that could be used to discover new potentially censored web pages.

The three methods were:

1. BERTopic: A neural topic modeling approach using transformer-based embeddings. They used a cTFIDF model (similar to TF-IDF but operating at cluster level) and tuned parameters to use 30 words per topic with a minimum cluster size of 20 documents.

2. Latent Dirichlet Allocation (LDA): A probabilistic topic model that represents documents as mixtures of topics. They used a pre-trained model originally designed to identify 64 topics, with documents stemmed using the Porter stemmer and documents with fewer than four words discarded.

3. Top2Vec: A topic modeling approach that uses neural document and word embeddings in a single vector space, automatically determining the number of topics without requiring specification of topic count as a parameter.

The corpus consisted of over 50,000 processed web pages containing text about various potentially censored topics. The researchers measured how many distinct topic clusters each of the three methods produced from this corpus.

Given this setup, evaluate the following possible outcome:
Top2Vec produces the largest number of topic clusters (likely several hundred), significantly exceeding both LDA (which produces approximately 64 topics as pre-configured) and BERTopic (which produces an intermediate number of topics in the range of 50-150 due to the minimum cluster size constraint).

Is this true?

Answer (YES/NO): NO